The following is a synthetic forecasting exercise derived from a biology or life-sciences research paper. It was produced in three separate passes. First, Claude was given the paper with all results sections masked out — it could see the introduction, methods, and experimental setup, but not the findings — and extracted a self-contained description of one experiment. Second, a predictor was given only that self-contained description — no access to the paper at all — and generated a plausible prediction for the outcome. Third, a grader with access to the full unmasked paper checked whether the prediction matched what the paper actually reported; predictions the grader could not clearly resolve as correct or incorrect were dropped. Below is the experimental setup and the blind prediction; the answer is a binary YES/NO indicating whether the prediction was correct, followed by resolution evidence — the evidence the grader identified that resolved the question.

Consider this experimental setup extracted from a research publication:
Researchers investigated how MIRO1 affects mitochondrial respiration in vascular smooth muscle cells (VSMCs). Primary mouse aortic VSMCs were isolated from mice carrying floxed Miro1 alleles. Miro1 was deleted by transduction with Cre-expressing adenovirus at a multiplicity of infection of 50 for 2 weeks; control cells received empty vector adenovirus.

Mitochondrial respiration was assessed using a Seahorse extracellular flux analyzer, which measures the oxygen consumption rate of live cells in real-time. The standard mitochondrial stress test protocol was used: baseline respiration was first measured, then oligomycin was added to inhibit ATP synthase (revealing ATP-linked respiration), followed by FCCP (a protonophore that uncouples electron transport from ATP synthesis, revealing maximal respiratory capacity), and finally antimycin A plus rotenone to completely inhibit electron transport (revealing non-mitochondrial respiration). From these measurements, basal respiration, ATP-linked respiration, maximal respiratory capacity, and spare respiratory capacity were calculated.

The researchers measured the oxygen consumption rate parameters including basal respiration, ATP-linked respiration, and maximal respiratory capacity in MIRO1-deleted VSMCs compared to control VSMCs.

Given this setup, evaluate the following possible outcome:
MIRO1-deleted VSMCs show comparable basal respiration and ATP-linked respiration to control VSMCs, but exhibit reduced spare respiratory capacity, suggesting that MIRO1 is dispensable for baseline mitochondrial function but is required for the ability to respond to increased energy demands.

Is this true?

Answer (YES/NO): NO